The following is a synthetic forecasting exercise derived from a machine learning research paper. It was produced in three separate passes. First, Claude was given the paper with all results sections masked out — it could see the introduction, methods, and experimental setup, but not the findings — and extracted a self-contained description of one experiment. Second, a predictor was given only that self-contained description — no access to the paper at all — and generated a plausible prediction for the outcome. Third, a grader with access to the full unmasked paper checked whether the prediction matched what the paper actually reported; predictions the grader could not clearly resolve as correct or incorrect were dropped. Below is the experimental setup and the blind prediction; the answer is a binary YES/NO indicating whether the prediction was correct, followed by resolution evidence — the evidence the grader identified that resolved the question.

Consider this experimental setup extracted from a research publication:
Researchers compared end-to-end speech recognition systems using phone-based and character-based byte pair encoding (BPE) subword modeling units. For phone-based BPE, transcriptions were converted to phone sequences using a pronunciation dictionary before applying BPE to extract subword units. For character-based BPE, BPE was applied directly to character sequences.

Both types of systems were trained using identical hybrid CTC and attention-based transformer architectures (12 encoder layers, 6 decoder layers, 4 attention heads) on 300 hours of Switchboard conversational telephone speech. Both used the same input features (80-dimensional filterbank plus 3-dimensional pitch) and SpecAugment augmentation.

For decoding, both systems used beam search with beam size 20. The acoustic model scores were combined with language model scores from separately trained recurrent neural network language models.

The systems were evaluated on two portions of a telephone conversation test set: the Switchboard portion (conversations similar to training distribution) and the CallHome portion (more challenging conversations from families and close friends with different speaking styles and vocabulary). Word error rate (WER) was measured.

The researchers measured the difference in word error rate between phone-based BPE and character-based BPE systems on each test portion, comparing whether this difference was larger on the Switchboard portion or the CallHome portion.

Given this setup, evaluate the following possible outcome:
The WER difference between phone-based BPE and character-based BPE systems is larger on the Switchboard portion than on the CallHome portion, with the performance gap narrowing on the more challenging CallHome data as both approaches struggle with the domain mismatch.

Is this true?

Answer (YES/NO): YES